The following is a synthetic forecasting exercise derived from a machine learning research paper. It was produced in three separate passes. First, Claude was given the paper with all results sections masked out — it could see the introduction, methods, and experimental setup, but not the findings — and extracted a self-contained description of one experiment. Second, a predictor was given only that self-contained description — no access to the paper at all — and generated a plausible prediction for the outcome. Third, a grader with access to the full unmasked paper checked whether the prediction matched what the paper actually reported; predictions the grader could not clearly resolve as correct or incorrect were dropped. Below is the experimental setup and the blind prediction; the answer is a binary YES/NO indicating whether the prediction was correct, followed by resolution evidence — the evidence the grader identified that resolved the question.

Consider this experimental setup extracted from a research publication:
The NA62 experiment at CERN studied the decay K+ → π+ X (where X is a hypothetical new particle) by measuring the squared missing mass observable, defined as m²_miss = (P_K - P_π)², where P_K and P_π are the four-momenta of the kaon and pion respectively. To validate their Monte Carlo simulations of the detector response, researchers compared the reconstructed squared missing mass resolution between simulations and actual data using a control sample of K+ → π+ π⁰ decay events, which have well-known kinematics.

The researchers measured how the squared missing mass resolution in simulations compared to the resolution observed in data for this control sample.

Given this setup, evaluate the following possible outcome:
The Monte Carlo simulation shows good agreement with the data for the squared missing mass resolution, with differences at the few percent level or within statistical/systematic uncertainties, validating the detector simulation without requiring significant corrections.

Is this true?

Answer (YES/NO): NO